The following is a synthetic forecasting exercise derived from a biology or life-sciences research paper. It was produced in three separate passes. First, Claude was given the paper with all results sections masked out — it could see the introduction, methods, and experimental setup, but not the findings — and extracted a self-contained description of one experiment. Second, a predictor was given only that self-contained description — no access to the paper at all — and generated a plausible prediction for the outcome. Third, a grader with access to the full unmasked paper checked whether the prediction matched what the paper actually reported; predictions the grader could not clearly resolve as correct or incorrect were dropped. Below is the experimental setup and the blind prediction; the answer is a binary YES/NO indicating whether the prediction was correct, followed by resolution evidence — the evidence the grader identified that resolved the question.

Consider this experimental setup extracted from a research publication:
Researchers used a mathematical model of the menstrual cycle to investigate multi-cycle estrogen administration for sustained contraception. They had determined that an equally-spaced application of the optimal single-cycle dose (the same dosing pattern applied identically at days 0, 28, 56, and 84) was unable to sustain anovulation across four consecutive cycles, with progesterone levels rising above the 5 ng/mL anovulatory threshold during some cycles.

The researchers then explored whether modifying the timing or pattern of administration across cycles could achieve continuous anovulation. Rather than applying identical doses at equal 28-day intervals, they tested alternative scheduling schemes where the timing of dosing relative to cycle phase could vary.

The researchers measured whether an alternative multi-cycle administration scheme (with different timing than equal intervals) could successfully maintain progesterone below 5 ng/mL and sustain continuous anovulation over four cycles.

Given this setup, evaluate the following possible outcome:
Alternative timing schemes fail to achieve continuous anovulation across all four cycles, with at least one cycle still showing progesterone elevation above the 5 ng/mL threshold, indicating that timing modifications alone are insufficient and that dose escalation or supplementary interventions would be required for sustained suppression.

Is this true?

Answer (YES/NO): NO